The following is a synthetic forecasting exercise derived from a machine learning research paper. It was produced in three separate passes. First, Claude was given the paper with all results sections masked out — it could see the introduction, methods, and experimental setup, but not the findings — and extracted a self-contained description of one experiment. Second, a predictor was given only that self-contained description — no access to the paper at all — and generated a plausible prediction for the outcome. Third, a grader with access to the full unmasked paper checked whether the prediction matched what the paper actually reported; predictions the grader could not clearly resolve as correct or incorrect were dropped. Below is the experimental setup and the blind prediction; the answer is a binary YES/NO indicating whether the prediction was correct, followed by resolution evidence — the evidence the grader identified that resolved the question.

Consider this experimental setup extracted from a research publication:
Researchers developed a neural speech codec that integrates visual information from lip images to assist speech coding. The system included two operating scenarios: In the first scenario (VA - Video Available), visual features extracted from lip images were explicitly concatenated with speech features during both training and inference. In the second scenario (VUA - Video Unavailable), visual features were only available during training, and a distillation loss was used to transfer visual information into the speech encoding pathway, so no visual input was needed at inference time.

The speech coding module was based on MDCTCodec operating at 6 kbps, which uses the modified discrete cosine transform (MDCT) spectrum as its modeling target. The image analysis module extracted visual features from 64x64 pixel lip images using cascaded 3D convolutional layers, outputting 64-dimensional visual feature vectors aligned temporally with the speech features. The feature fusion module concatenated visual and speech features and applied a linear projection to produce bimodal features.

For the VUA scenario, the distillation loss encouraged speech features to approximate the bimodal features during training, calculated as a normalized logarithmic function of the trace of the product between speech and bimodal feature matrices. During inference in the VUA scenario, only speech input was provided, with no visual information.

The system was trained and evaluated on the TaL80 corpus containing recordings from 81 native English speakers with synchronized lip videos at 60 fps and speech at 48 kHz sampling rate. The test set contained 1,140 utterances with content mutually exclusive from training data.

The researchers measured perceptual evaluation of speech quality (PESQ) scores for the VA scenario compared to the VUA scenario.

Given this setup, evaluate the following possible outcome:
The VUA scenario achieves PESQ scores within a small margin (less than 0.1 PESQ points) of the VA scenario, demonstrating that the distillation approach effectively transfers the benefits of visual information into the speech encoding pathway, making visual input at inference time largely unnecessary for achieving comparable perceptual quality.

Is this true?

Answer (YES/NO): YES